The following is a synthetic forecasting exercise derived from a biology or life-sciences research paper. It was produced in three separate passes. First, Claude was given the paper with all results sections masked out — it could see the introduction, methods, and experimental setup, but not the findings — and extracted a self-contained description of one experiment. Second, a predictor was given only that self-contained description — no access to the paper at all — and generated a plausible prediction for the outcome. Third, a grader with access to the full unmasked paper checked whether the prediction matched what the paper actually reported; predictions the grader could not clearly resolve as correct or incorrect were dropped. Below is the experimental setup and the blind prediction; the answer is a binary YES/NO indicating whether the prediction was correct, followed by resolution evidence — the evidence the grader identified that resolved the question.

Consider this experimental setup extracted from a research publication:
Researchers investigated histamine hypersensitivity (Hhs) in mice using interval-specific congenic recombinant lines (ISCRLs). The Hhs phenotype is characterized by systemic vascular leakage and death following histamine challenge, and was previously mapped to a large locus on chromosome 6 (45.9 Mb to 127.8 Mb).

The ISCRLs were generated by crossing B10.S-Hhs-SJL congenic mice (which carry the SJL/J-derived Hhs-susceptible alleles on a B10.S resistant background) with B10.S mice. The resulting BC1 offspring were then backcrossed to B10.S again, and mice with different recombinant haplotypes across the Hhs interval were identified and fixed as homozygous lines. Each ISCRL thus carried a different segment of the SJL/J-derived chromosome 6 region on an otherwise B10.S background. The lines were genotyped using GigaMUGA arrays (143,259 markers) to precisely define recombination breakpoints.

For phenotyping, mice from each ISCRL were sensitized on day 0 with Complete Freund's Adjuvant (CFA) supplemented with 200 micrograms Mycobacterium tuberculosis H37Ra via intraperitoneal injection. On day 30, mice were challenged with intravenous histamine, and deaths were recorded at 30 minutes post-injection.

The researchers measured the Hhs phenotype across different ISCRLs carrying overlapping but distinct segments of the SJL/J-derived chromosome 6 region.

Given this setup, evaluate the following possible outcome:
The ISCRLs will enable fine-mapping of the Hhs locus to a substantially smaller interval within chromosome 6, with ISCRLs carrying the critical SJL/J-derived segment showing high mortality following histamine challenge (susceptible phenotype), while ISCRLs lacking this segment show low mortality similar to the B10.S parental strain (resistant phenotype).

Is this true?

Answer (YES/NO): NO